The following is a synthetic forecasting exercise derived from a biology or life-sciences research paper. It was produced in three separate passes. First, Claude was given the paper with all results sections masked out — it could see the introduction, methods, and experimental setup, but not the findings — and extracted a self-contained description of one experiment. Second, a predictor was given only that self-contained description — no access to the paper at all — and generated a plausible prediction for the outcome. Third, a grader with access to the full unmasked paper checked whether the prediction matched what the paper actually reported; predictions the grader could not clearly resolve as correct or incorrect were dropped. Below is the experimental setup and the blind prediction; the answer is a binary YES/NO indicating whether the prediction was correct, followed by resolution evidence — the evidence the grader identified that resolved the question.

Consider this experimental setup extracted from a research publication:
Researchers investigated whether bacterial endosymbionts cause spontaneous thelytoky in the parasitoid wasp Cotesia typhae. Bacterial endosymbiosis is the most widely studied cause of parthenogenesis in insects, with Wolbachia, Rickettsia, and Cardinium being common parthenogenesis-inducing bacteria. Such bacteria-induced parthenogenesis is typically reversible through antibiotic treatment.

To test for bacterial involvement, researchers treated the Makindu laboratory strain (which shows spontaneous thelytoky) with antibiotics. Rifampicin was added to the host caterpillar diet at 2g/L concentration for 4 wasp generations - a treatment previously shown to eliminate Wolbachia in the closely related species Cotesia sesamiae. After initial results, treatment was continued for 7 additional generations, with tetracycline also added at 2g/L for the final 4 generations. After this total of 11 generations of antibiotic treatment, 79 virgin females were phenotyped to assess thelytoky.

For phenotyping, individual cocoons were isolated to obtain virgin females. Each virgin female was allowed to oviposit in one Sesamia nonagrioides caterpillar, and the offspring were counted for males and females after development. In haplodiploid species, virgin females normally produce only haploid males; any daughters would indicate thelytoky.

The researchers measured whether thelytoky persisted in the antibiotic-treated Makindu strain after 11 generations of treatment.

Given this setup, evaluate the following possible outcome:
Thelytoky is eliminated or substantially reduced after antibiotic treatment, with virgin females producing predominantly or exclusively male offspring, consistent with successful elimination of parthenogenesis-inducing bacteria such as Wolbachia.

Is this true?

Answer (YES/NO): NO